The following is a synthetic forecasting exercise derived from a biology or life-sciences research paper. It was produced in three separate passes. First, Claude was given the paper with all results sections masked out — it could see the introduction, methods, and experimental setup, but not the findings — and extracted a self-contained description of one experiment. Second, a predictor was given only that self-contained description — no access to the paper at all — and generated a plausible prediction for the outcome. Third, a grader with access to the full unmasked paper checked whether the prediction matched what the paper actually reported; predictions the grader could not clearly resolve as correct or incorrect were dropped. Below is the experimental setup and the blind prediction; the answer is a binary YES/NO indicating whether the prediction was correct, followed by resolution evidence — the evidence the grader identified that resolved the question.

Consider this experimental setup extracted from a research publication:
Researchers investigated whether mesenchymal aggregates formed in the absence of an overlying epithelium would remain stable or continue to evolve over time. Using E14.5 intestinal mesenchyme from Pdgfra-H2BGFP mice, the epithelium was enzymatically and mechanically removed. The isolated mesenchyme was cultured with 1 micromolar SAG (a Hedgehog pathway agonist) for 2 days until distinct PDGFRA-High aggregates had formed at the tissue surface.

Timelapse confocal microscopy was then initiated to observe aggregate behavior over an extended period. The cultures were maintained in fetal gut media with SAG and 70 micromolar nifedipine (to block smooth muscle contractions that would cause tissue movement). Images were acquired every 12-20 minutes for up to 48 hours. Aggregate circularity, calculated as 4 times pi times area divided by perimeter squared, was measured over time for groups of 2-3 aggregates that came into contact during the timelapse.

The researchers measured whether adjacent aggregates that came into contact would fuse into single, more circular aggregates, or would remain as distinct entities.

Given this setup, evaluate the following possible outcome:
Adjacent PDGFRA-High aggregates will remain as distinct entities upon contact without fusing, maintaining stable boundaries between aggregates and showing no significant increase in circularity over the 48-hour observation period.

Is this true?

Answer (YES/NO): NO